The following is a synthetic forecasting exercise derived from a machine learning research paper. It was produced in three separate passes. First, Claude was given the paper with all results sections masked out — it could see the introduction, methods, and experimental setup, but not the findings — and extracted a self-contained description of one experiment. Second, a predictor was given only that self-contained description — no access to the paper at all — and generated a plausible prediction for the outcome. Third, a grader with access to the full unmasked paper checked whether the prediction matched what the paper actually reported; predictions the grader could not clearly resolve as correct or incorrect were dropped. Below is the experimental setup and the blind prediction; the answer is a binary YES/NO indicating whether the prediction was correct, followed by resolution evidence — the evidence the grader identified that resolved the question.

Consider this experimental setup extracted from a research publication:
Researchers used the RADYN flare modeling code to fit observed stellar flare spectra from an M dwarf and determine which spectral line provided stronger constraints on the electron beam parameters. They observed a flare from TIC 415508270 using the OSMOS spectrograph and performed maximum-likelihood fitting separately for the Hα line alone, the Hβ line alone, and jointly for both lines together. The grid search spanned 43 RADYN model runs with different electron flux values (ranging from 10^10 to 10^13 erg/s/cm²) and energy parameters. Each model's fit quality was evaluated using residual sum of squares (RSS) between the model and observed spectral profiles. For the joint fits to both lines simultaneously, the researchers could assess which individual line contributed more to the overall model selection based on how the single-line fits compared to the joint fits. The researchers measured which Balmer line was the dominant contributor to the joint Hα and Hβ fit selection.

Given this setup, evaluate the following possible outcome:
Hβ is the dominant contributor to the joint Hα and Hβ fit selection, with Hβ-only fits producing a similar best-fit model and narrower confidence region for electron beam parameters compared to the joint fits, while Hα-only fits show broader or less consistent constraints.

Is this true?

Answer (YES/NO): NO